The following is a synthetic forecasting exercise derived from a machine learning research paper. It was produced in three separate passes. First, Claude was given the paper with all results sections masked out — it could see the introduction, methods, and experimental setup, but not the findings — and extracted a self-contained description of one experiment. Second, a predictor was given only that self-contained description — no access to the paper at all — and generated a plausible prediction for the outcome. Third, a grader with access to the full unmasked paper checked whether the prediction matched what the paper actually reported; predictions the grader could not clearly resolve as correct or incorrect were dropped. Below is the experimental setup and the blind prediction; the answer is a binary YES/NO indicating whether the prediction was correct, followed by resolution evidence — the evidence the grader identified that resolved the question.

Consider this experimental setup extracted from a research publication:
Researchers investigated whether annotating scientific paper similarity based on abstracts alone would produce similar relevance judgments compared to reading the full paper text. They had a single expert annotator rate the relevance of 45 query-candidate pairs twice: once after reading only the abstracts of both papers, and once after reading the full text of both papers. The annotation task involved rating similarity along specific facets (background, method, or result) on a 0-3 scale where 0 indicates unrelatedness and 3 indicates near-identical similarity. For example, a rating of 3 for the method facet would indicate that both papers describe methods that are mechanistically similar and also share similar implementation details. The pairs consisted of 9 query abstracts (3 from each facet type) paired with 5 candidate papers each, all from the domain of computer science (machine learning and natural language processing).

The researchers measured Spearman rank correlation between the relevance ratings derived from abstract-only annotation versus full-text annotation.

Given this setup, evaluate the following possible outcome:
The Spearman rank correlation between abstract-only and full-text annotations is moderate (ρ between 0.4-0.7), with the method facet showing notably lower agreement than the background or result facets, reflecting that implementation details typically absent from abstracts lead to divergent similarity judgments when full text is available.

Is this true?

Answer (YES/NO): NO